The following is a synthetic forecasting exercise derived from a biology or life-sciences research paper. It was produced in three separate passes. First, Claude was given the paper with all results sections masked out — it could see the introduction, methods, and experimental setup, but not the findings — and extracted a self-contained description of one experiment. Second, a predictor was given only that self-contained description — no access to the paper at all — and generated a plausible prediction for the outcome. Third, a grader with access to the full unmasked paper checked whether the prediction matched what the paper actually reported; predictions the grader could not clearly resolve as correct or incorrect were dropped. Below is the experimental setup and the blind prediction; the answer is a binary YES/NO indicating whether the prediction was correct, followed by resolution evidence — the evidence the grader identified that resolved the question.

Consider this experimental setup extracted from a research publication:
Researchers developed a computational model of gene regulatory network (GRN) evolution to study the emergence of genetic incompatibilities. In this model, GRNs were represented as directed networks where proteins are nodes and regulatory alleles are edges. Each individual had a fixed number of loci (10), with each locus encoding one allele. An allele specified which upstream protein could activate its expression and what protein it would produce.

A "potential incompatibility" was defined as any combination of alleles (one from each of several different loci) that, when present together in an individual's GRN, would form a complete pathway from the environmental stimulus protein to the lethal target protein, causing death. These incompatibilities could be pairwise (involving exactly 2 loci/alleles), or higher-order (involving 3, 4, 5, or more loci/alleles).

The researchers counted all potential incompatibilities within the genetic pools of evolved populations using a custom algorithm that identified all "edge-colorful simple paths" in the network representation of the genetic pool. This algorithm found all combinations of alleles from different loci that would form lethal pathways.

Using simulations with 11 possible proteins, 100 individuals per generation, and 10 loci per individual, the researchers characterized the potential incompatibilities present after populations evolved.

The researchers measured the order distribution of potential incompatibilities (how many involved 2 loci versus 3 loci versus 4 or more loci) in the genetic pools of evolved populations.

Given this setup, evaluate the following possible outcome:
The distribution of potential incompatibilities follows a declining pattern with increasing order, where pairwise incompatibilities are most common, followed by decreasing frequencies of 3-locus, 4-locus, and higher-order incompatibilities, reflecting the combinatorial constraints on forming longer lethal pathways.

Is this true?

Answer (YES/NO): NO